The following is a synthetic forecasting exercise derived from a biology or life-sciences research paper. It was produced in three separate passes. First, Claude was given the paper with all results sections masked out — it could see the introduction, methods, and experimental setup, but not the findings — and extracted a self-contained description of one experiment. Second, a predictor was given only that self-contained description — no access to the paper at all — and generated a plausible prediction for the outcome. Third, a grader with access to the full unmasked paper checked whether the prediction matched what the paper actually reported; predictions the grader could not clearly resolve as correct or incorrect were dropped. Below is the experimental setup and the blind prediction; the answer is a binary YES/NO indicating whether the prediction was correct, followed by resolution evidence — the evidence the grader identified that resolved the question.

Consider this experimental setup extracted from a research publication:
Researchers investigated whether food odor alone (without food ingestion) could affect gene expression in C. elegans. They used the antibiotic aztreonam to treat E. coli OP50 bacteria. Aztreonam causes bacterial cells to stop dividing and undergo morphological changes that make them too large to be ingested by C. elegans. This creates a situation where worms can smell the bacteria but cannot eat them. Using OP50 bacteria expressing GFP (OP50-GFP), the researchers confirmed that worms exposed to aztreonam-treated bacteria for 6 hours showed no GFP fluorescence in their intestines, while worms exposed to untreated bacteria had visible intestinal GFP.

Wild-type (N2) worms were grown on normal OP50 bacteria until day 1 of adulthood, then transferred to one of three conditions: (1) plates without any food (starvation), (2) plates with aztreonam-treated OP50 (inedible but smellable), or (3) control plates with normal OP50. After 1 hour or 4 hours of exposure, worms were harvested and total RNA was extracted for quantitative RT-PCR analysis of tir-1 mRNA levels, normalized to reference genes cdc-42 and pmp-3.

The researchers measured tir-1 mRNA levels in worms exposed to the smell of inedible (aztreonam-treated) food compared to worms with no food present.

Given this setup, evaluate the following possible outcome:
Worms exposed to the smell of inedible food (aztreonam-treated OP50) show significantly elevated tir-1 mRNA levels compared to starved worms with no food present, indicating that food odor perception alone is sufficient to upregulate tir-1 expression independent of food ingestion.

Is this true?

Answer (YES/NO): NO